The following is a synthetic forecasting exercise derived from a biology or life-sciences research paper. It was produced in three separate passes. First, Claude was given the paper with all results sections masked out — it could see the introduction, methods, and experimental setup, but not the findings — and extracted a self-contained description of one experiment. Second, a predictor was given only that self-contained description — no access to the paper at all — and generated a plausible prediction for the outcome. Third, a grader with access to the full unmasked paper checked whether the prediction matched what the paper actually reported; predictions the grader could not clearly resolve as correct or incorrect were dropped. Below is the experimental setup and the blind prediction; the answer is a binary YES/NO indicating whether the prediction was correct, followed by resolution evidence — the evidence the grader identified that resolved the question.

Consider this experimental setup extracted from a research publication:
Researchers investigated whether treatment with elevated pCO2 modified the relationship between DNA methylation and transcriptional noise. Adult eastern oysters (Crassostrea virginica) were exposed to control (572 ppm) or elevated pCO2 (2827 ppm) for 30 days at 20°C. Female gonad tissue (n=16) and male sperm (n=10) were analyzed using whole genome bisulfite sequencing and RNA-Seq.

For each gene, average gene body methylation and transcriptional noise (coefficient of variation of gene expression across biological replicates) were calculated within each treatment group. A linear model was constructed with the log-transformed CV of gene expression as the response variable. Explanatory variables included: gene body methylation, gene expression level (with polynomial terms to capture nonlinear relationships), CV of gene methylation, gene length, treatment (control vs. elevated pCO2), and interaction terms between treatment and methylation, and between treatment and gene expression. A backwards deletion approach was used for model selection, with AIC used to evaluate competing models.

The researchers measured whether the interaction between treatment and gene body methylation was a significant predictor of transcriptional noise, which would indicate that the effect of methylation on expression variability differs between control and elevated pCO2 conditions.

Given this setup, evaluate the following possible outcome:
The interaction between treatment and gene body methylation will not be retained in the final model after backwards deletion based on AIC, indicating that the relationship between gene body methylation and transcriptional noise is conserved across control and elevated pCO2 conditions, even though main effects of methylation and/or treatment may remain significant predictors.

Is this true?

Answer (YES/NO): NO